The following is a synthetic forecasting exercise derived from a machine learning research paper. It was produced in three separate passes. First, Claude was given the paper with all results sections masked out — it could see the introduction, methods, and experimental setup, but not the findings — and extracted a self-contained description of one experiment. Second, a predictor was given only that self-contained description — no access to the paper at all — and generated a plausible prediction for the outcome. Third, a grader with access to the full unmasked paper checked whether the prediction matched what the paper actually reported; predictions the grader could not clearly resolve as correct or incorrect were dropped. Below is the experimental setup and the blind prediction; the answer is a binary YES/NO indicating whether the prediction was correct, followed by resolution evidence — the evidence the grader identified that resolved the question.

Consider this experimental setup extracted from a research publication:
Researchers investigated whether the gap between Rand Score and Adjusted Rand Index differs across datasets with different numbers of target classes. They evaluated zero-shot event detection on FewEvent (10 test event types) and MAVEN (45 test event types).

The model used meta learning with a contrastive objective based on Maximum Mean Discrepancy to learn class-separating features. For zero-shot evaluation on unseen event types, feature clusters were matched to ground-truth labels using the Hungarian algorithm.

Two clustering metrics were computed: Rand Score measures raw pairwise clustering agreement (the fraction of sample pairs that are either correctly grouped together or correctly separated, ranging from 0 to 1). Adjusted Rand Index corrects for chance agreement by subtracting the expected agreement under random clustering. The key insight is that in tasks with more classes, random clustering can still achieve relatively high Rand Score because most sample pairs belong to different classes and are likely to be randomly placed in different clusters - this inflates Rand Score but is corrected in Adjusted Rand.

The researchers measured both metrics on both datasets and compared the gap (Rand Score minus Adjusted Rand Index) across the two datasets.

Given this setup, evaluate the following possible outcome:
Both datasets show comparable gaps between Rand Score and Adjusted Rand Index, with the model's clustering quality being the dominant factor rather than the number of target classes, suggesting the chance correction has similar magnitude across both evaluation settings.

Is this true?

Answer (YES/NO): NO